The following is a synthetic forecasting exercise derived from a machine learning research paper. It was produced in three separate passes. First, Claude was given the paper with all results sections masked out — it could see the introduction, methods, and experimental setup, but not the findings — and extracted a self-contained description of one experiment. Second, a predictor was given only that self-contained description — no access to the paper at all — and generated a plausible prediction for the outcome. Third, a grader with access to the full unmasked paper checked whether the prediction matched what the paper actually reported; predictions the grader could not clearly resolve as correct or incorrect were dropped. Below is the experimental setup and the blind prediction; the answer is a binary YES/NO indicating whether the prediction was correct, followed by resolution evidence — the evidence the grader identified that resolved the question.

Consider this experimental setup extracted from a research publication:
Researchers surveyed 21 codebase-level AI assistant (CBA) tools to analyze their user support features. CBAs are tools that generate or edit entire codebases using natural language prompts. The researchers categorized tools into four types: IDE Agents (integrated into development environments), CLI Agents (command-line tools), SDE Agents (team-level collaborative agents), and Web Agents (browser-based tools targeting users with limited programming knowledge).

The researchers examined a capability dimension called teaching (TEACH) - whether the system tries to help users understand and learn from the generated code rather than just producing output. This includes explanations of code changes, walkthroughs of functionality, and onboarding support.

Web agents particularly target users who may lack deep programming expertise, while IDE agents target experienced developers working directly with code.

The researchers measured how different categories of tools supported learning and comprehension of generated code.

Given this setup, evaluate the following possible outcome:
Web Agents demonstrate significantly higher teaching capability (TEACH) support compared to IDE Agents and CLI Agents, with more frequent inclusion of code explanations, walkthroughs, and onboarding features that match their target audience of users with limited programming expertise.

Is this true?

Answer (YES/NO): NO